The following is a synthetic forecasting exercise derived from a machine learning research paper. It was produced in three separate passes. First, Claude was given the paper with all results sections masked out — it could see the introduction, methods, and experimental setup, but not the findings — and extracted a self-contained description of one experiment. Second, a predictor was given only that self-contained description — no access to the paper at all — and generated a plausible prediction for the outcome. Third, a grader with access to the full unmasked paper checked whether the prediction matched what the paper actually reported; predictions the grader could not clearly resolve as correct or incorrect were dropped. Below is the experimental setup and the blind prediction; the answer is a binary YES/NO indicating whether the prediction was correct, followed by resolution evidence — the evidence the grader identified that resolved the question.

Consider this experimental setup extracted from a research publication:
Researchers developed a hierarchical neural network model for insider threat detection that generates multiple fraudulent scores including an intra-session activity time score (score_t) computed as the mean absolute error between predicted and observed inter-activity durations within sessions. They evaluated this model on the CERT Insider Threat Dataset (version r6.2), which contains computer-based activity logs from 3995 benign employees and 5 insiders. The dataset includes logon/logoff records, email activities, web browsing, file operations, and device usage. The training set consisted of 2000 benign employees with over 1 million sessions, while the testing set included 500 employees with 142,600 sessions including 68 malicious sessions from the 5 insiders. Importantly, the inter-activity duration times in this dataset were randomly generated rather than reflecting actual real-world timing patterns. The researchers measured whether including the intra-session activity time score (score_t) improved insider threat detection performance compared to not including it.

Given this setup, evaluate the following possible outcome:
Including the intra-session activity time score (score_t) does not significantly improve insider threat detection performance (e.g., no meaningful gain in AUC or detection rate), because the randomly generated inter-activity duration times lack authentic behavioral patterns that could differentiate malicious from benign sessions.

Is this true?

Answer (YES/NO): YES